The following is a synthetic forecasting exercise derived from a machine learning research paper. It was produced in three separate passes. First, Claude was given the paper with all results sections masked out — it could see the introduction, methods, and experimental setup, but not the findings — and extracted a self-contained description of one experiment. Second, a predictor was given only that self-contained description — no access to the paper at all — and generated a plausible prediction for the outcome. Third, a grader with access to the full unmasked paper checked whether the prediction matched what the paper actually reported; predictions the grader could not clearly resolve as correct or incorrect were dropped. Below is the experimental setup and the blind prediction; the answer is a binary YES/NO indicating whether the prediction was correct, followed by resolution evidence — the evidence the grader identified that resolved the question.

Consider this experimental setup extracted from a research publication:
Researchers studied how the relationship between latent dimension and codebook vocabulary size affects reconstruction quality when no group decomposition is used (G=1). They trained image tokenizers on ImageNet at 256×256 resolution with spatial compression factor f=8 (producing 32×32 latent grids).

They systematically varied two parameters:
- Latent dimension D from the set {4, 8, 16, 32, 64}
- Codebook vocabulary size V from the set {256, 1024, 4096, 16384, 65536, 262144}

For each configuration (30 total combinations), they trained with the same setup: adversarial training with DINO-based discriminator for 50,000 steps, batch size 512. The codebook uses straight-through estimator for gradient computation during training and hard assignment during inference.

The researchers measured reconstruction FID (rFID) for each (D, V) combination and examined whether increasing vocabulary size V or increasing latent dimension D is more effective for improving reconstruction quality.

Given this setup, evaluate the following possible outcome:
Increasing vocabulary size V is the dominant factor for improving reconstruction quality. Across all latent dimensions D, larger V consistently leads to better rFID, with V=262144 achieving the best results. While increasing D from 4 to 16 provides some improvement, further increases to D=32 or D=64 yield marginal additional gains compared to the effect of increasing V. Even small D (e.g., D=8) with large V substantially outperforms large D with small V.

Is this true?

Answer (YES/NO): NO